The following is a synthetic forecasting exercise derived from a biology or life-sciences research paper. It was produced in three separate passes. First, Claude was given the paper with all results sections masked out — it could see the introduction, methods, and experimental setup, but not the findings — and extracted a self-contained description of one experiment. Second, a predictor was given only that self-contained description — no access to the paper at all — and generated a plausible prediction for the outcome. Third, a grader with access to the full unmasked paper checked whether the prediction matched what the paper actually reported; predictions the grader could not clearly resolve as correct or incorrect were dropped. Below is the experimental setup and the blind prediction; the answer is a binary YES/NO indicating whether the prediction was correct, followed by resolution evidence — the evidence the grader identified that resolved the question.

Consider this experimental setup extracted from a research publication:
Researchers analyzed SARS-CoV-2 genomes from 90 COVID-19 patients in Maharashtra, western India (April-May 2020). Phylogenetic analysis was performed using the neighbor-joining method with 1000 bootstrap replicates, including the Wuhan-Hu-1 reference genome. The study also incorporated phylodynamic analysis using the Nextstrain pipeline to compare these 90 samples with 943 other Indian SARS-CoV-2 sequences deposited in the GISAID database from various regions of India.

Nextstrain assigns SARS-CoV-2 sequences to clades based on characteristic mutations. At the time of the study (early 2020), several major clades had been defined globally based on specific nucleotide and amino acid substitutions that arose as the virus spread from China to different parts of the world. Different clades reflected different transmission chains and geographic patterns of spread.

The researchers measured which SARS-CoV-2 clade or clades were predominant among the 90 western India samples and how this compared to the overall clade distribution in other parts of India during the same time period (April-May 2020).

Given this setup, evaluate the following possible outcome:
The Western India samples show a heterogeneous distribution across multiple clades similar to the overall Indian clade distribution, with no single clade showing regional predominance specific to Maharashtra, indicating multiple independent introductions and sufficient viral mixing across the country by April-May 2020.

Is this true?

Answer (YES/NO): NO